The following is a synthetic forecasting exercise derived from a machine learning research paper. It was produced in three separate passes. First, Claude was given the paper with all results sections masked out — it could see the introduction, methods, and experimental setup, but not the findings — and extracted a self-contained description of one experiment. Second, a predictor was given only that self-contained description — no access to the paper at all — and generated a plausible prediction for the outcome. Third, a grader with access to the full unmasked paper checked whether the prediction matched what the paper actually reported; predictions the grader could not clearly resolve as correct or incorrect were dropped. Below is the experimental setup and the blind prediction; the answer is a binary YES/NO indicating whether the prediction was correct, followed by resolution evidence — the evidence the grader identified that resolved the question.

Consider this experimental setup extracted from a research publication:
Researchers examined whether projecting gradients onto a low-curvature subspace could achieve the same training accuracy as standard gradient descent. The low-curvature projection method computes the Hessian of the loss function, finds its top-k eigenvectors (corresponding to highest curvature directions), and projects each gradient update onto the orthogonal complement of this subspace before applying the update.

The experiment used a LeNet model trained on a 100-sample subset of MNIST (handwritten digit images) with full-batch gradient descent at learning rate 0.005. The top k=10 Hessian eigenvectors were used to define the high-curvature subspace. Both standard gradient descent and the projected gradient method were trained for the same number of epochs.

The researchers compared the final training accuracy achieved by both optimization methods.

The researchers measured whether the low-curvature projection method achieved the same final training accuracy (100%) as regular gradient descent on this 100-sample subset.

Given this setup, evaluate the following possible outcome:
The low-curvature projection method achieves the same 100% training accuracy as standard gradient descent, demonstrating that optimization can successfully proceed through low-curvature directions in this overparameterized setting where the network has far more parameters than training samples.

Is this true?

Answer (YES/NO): NO